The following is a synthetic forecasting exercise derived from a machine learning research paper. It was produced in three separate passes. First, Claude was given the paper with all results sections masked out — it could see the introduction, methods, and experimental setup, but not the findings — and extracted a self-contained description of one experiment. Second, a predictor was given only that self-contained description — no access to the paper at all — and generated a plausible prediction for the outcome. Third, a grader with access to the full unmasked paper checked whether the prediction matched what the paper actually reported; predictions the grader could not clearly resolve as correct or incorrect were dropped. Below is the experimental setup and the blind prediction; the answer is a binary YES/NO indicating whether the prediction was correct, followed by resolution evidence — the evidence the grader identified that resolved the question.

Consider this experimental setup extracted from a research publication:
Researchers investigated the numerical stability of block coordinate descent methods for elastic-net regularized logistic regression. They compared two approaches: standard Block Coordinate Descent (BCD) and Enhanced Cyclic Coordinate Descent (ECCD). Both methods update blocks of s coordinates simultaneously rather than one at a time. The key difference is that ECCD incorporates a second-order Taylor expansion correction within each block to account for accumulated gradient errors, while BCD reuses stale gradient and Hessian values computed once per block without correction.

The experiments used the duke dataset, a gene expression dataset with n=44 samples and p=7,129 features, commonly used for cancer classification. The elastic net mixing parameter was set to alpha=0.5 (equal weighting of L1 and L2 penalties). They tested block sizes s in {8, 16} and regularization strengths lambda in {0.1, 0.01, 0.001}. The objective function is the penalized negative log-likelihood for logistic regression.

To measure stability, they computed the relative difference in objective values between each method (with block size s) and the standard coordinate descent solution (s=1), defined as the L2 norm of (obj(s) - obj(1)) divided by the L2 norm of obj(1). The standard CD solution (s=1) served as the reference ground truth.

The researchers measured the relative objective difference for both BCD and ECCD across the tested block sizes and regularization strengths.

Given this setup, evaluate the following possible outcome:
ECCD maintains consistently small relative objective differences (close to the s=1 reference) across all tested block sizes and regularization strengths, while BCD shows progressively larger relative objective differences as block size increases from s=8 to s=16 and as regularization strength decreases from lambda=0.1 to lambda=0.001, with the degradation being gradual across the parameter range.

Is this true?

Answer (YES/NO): NO